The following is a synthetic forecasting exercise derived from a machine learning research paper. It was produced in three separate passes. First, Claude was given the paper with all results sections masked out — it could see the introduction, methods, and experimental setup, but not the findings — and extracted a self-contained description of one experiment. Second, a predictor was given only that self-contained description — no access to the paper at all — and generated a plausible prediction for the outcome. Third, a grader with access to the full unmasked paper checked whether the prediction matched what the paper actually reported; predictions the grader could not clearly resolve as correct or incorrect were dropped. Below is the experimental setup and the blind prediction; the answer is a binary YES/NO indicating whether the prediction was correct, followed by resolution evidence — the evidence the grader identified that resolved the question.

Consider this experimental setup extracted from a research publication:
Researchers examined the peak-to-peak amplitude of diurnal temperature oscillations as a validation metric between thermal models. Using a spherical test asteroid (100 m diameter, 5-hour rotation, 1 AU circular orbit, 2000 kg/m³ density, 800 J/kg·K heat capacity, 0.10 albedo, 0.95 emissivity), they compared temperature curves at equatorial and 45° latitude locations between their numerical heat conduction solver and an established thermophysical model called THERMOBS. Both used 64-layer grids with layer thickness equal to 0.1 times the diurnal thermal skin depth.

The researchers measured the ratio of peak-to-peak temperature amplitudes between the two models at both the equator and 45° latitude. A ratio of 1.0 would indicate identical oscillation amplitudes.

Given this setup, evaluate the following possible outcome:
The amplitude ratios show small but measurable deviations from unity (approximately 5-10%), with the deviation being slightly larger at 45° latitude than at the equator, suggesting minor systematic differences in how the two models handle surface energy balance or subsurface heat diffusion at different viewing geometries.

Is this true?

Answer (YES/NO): NO